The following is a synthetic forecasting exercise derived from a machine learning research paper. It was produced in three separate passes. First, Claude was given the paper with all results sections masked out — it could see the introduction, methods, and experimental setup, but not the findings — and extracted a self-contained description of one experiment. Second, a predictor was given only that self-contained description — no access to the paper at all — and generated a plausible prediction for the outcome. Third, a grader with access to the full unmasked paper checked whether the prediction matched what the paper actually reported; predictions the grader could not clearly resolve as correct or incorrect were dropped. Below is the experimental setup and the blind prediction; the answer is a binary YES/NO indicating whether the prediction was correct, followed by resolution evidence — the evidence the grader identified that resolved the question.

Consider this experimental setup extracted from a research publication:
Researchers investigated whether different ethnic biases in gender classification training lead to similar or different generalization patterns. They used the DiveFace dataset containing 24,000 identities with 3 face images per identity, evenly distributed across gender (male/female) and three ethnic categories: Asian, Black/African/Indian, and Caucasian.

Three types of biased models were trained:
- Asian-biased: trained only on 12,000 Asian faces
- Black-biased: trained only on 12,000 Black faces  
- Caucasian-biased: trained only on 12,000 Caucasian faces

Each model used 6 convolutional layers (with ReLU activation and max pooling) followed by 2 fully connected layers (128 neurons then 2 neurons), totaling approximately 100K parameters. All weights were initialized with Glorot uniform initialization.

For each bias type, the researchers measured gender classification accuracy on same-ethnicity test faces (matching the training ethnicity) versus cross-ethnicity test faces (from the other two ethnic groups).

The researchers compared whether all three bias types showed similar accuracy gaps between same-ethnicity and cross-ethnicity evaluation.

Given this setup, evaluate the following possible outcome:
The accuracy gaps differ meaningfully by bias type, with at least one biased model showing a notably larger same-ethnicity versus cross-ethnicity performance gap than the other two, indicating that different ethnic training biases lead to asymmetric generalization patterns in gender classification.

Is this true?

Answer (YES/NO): NO